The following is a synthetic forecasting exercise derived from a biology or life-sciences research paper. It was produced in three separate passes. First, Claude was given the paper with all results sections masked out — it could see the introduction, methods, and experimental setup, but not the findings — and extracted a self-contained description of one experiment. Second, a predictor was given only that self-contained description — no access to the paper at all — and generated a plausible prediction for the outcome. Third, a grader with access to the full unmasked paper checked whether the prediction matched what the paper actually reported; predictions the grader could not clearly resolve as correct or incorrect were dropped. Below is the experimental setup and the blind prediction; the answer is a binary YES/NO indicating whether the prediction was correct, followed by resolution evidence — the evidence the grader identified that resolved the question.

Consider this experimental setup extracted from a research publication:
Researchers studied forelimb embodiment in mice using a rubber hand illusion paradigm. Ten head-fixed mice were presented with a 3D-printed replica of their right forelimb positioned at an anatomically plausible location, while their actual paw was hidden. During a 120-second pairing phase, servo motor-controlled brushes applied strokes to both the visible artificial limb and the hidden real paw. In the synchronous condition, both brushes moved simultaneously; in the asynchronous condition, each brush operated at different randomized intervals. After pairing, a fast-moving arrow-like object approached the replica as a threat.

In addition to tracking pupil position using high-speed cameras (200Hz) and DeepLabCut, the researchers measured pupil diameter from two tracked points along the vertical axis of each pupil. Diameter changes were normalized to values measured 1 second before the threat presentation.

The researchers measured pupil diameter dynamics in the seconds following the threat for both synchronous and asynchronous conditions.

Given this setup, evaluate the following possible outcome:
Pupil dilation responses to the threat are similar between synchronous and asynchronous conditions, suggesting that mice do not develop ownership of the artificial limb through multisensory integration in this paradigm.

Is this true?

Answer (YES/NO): NO